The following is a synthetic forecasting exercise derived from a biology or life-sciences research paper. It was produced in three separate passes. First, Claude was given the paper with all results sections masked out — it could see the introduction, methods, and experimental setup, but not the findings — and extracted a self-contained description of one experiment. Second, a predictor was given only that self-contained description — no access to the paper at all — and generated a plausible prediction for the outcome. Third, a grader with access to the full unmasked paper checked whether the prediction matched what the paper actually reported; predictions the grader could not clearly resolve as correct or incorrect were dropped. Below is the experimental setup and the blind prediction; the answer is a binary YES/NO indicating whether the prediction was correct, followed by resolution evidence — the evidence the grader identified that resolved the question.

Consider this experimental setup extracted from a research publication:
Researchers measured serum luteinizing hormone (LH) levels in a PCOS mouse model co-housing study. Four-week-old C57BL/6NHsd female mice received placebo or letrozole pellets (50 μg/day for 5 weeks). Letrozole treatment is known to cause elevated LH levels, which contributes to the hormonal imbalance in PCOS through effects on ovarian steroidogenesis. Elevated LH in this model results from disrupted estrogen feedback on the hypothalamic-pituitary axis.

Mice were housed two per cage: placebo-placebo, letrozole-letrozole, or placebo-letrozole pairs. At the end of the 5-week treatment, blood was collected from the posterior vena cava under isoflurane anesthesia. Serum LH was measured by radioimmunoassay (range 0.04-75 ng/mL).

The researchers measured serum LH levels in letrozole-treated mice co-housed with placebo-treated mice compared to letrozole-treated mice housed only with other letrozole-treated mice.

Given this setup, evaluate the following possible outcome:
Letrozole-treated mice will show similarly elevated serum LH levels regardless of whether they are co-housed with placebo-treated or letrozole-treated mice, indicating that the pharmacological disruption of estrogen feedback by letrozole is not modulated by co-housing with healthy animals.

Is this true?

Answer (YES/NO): NO